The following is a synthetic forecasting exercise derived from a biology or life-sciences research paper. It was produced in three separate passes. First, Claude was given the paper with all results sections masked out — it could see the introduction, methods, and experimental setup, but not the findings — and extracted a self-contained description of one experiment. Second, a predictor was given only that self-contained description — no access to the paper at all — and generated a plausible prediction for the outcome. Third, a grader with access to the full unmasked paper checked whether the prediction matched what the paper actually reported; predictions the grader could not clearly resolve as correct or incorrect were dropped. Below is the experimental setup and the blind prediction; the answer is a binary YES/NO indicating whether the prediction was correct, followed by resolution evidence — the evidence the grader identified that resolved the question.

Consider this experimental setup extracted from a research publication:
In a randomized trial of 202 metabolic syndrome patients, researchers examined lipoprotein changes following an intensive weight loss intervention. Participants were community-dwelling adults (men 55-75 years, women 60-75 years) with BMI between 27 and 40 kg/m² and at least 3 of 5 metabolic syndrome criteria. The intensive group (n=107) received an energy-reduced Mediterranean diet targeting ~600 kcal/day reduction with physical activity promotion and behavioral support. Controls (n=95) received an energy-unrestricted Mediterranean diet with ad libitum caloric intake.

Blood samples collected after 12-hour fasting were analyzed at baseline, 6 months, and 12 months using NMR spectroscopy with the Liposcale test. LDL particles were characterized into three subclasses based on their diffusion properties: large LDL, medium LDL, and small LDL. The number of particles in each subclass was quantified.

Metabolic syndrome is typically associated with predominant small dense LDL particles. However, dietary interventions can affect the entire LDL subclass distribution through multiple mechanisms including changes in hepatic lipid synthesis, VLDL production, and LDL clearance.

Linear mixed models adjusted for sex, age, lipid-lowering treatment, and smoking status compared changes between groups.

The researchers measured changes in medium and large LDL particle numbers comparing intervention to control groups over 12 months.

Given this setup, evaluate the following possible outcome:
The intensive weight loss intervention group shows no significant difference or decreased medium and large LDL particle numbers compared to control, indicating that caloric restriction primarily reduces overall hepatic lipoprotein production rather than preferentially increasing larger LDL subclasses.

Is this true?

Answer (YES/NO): NO